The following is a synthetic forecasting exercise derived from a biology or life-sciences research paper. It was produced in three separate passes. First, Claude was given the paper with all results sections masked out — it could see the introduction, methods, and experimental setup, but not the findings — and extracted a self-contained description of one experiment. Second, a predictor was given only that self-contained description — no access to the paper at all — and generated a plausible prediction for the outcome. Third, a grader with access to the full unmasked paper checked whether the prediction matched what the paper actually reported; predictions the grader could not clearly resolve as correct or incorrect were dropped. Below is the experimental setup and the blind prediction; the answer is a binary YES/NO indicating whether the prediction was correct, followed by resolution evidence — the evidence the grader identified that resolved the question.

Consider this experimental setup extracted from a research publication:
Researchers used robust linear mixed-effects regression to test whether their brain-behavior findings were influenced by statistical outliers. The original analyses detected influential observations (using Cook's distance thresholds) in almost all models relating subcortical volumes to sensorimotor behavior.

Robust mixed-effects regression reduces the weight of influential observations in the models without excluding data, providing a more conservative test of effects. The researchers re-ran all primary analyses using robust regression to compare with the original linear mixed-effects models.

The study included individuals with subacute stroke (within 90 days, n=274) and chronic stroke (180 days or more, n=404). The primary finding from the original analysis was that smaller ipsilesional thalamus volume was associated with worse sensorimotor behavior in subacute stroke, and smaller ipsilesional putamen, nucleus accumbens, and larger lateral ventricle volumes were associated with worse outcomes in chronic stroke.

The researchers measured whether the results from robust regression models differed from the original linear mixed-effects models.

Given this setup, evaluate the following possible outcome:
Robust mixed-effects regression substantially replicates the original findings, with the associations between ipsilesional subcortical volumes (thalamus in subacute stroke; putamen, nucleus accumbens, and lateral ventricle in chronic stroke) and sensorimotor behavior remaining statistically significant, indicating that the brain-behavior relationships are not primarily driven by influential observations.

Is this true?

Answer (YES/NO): YES